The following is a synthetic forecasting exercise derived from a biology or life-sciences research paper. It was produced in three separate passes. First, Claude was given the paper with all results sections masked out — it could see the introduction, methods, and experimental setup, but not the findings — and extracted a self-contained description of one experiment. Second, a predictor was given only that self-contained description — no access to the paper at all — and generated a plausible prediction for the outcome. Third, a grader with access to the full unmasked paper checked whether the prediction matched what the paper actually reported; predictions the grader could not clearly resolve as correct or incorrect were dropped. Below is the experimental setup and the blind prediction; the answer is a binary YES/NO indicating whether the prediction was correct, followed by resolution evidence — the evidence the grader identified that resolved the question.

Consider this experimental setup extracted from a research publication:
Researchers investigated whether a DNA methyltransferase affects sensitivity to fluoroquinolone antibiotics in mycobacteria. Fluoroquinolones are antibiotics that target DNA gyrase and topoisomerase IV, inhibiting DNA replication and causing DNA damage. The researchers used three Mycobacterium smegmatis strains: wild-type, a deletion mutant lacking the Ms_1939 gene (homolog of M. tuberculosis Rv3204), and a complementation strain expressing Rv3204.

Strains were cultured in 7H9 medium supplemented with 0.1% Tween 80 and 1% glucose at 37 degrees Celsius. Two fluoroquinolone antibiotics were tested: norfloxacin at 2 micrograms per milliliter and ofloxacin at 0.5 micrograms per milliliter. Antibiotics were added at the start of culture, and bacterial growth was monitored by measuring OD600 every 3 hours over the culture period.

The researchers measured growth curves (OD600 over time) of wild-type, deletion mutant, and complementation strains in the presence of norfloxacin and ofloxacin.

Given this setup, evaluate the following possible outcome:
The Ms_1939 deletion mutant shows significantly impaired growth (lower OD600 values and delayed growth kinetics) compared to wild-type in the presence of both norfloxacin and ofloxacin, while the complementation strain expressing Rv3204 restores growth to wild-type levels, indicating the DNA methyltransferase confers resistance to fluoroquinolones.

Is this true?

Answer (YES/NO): YES